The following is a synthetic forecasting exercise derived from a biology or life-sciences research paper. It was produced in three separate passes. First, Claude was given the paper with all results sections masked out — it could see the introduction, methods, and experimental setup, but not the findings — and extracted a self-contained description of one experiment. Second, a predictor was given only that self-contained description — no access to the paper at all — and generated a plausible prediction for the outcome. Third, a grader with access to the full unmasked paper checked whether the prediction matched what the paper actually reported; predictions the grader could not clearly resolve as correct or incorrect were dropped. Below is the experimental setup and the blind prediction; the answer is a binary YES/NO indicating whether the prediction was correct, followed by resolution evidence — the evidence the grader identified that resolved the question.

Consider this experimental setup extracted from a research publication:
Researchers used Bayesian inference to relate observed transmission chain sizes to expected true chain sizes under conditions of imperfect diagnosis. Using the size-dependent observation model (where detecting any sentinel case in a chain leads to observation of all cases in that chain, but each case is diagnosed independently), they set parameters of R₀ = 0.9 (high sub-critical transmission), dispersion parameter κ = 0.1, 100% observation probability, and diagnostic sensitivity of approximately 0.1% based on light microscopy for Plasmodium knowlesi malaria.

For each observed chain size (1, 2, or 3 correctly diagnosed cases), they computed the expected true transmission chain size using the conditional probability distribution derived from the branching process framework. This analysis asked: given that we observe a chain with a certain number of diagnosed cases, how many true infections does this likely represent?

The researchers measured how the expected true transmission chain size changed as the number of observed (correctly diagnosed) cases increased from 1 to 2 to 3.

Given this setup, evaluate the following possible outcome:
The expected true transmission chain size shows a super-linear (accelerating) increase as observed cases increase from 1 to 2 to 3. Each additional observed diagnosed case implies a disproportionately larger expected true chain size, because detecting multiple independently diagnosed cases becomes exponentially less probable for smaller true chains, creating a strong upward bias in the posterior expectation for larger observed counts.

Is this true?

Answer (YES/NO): NO